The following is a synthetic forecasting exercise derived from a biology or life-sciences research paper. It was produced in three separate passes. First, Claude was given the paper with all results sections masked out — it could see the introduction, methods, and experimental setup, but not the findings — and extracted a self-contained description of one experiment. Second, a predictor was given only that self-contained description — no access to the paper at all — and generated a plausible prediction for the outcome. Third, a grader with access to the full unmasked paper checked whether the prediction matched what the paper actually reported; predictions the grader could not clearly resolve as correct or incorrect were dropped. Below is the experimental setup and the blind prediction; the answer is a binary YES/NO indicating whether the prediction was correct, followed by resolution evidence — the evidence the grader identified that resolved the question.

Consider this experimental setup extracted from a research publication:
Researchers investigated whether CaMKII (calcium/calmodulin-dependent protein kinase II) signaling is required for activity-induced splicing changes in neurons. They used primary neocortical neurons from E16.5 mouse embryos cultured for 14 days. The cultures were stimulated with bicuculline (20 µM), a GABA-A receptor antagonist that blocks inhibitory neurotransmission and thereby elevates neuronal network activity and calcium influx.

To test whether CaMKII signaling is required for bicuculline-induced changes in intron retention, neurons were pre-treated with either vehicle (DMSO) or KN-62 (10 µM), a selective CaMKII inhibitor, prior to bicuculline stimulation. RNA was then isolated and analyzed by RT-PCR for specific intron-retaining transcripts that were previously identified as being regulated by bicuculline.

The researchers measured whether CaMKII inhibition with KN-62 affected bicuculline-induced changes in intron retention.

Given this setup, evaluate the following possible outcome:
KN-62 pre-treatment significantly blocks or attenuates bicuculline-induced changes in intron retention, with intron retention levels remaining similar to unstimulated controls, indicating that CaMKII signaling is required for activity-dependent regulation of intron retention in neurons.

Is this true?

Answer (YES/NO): YES